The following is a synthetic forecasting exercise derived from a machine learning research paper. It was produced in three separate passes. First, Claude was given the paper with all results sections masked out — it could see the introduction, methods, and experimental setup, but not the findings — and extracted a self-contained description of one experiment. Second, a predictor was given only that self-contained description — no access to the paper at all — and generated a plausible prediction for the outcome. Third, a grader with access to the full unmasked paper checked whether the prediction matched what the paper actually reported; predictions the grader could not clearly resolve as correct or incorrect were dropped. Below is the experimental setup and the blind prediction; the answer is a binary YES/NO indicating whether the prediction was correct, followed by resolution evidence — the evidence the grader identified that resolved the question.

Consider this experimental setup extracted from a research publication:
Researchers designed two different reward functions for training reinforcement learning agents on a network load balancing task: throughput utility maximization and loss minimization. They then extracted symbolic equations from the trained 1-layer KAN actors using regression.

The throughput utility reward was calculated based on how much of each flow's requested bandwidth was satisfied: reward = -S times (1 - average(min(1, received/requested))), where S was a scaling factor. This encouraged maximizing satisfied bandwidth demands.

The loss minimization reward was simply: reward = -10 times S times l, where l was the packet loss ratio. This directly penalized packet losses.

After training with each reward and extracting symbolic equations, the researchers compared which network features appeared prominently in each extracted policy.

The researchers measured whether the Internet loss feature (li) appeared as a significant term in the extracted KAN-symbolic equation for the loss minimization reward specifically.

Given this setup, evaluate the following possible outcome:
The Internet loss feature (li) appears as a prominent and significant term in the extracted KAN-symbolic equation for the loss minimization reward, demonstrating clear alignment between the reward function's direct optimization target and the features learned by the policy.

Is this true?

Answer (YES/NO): NO